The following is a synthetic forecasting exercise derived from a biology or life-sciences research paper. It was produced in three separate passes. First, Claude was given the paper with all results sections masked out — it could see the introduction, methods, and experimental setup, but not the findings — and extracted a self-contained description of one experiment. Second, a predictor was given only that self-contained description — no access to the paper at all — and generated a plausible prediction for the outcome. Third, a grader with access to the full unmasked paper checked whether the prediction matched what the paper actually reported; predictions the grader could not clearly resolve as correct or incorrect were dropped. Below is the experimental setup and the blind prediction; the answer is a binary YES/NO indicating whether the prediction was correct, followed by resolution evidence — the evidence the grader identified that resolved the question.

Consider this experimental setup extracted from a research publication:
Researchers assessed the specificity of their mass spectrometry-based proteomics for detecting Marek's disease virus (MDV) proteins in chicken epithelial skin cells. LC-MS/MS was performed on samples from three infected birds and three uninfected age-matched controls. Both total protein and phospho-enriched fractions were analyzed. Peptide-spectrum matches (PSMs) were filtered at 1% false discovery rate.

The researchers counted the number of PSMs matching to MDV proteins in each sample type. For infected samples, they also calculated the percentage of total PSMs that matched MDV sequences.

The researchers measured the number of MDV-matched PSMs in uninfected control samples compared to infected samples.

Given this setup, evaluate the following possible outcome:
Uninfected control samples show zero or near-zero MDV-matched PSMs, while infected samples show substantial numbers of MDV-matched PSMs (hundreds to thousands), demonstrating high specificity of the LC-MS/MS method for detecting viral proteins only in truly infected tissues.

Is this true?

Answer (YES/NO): YES